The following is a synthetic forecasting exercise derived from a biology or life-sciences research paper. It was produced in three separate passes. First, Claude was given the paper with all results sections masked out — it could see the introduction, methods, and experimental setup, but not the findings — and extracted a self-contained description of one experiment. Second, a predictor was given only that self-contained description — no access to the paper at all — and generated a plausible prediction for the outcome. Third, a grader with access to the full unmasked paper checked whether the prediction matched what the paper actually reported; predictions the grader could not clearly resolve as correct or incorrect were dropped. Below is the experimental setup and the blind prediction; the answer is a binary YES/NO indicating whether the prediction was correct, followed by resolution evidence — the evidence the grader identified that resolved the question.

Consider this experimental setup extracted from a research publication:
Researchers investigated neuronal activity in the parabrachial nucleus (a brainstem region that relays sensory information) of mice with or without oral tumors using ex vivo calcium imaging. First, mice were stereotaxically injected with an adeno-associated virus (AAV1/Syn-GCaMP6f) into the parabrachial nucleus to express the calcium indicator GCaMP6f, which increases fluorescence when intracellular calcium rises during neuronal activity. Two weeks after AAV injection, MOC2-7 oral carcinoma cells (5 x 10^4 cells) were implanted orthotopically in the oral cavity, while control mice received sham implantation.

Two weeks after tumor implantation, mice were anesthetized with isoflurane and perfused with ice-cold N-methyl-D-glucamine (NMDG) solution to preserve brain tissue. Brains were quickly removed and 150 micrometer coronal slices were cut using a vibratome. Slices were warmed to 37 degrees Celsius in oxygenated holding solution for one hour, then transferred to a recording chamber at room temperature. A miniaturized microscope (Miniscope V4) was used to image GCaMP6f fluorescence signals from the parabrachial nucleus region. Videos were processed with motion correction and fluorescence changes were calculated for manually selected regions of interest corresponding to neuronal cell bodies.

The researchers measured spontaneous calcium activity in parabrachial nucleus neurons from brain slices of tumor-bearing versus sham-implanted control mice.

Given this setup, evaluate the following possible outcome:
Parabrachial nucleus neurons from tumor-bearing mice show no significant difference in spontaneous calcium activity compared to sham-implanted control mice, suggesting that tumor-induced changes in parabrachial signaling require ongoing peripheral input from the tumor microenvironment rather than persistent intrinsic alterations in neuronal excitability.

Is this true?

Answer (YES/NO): NO